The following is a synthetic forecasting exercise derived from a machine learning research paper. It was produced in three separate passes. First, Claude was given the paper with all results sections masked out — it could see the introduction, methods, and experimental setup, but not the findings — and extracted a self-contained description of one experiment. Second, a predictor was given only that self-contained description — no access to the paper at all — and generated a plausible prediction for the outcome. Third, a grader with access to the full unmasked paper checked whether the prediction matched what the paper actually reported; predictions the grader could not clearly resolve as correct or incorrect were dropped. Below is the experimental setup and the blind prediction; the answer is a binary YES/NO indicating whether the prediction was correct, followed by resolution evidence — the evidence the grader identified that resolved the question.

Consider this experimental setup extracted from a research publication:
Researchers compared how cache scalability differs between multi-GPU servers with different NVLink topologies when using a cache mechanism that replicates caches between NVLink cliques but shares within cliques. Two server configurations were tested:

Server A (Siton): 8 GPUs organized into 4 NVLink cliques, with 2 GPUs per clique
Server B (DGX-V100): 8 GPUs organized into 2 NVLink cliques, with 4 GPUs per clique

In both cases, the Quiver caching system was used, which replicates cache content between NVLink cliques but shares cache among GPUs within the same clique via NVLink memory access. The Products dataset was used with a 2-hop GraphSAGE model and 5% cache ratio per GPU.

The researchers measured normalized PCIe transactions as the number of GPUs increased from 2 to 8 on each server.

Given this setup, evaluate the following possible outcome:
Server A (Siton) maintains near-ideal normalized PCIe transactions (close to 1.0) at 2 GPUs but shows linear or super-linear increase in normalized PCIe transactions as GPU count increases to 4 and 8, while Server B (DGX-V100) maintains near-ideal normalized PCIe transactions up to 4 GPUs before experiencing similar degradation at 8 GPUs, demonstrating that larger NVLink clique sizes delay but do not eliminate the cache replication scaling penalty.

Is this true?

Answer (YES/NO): NO